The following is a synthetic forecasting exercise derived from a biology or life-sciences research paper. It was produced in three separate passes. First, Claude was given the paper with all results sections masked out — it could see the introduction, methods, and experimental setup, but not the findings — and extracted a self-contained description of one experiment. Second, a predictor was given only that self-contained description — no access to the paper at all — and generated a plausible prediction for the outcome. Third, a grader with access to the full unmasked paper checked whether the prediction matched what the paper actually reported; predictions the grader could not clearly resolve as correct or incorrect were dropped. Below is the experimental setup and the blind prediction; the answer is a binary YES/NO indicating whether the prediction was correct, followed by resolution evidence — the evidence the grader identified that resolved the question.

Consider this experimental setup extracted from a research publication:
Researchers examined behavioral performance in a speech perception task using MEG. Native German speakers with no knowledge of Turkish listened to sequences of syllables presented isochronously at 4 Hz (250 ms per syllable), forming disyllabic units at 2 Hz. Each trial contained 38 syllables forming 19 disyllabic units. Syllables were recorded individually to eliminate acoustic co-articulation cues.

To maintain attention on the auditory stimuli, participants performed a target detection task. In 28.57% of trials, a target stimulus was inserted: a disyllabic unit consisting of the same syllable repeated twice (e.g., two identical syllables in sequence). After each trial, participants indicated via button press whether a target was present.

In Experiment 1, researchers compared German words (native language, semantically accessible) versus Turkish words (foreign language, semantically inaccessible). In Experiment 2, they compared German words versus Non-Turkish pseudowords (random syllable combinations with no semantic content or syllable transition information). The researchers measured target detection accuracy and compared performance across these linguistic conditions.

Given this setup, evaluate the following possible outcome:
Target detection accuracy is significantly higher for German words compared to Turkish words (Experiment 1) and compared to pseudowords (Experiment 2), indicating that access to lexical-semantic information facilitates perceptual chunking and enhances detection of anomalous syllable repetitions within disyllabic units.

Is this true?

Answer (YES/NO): YES